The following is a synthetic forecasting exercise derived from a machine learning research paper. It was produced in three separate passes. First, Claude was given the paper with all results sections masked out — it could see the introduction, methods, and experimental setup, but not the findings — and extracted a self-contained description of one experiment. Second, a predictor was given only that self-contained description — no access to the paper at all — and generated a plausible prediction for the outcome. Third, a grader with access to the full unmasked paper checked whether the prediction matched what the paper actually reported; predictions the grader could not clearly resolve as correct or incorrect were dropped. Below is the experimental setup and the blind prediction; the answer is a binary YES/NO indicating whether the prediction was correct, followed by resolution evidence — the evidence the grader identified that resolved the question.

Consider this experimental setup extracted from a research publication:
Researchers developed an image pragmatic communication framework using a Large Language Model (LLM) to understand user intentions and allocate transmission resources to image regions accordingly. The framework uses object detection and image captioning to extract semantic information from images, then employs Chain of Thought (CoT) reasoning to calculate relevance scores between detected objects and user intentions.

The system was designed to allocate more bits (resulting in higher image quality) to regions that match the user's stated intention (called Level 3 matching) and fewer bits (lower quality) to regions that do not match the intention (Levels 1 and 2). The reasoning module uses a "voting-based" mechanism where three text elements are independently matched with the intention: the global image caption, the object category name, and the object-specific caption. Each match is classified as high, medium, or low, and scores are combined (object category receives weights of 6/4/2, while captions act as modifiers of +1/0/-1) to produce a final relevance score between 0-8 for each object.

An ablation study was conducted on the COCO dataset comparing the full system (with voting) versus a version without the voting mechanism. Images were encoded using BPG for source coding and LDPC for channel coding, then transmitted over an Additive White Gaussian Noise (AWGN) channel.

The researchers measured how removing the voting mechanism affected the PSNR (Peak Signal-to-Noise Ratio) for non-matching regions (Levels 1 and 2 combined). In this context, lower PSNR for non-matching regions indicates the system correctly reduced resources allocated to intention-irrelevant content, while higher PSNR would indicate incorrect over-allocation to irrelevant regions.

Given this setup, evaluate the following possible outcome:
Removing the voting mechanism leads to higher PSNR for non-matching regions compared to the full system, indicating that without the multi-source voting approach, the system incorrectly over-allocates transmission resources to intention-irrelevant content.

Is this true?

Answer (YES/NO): NO